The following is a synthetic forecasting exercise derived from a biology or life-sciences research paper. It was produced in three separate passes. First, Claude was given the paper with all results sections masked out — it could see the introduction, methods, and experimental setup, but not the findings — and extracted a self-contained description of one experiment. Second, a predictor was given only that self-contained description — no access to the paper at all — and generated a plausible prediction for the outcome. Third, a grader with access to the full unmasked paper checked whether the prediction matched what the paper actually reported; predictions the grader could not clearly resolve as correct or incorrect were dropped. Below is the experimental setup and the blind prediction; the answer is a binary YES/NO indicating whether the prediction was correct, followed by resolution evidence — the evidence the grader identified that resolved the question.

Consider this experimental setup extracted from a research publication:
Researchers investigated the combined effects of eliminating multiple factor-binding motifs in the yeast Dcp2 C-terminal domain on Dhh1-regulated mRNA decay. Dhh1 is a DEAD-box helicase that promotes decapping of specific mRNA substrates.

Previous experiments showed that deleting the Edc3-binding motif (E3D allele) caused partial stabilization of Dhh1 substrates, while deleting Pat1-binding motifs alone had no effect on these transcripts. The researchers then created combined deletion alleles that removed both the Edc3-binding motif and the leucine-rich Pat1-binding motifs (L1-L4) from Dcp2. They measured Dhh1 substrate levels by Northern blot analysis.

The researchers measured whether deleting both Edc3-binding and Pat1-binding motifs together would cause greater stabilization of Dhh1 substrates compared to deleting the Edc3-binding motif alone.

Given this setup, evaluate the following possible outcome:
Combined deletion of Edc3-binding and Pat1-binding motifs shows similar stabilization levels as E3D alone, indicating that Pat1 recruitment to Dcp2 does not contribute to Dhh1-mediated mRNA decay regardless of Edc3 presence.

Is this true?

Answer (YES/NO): NO